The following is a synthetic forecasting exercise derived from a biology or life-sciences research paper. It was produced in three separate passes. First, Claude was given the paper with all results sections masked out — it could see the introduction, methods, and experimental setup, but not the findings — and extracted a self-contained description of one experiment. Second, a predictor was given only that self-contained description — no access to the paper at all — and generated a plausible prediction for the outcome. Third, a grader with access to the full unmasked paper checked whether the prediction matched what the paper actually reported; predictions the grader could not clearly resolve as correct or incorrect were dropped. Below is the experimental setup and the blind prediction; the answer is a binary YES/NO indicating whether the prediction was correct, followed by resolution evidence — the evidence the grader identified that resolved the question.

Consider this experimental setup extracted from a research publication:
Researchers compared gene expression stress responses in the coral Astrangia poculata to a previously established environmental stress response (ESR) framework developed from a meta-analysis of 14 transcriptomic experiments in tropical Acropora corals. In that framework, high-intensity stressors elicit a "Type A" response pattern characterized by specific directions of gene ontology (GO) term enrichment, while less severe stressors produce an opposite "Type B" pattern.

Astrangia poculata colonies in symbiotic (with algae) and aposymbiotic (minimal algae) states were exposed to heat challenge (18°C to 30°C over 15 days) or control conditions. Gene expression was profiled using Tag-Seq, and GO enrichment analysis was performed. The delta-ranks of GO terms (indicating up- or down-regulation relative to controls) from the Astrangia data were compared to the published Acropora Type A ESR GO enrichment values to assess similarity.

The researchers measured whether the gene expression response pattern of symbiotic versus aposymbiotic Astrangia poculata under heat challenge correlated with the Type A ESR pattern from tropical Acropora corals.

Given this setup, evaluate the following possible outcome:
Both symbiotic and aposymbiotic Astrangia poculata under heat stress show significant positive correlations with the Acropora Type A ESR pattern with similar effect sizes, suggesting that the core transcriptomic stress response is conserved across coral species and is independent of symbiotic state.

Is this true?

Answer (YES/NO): NO